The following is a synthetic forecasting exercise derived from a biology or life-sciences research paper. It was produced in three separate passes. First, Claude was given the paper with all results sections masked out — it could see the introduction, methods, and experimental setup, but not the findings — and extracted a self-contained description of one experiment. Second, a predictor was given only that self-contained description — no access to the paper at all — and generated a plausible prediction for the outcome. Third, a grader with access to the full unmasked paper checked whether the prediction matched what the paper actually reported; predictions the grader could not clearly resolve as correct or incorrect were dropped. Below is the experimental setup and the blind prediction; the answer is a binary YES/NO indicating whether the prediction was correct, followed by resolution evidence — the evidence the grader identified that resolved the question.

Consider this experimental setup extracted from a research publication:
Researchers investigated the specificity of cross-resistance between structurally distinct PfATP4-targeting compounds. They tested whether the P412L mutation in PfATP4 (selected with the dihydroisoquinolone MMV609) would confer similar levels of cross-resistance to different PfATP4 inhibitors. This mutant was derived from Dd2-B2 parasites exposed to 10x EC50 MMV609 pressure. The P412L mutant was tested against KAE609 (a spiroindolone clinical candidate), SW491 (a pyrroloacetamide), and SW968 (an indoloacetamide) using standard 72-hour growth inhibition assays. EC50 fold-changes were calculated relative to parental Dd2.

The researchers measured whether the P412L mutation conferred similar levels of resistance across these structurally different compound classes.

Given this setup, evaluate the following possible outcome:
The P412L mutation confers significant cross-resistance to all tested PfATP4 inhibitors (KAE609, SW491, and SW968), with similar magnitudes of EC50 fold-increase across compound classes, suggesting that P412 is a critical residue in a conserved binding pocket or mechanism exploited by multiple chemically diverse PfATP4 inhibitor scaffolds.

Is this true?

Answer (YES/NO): YES